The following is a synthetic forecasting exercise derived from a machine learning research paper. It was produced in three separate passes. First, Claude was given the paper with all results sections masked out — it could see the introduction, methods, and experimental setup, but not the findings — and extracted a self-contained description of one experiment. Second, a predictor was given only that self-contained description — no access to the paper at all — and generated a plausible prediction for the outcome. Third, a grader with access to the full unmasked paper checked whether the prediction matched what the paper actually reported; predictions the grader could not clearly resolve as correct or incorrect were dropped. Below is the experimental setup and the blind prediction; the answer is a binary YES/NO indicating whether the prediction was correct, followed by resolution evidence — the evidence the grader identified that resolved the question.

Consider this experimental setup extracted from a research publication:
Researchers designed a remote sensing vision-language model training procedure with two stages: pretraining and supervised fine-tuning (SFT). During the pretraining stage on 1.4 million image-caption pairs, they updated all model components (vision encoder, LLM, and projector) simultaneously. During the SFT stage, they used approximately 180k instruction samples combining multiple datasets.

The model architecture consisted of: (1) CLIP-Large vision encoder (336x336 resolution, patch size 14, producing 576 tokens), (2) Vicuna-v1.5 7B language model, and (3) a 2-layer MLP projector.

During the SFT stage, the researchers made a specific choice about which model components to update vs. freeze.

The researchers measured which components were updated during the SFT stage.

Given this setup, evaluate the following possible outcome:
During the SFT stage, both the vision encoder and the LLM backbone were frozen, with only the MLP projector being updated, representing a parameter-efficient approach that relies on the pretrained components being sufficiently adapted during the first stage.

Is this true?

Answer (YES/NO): NO